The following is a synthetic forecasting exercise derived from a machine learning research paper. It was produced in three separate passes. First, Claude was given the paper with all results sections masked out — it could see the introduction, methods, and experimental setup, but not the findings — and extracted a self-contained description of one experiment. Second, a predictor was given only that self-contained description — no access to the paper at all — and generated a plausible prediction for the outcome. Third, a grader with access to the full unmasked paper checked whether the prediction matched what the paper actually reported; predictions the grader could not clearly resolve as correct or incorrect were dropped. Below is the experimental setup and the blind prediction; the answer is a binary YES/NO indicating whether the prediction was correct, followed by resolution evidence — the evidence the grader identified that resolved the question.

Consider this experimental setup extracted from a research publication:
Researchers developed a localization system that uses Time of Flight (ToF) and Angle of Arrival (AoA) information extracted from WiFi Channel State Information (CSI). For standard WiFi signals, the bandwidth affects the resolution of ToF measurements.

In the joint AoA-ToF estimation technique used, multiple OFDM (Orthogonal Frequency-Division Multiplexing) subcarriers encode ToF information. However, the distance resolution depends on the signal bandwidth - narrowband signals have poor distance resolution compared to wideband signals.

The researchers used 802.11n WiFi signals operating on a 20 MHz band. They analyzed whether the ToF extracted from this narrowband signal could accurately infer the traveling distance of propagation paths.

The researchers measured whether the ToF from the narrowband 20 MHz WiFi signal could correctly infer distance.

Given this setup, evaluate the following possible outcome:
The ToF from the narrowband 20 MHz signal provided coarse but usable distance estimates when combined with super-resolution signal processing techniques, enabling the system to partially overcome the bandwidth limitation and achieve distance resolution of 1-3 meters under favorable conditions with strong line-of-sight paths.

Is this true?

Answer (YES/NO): NO